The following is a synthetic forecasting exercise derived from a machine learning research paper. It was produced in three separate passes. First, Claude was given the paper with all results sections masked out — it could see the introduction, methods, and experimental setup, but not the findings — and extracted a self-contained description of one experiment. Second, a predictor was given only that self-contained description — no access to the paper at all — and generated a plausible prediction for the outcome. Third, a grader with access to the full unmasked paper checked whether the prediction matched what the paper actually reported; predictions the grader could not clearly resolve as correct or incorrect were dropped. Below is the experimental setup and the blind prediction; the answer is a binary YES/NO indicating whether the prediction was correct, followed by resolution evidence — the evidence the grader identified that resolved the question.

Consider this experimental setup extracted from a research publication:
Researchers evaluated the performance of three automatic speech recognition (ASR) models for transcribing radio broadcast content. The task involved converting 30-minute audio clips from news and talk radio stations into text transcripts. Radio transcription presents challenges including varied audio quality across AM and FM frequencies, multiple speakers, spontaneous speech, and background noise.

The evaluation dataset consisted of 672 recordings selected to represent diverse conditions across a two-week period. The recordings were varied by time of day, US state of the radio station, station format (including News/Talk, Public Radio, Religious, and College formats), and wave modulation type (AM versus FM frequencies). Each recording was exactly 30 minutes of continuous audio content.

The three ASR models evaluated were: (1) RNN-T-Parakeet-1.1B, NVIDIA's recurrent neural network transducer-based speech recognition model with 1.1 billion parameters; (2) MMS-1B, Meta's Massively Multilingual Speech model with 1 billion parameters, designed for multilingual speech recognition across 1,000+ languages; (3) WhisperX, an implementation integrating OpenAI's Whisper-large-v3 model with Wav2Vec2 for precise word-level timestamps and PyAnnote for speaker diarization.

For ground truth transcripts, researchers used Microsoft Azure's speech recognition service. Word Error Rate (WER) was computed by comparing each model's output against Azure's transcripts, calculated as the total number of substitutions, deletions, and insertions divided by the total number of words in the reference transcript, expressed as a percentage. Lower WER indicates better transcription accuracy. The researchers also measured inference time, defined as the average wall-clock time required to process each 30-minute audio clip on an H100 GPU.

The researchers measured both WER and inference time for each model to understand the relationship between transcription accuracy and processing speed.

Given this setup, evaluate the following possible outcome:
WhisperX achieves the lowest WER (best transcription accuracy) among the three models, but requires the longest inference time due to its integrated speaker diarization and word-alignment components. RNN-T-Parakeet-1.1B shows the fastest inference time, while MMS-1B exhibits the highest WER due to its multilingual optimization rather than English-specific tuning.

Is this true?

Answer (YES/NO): NO